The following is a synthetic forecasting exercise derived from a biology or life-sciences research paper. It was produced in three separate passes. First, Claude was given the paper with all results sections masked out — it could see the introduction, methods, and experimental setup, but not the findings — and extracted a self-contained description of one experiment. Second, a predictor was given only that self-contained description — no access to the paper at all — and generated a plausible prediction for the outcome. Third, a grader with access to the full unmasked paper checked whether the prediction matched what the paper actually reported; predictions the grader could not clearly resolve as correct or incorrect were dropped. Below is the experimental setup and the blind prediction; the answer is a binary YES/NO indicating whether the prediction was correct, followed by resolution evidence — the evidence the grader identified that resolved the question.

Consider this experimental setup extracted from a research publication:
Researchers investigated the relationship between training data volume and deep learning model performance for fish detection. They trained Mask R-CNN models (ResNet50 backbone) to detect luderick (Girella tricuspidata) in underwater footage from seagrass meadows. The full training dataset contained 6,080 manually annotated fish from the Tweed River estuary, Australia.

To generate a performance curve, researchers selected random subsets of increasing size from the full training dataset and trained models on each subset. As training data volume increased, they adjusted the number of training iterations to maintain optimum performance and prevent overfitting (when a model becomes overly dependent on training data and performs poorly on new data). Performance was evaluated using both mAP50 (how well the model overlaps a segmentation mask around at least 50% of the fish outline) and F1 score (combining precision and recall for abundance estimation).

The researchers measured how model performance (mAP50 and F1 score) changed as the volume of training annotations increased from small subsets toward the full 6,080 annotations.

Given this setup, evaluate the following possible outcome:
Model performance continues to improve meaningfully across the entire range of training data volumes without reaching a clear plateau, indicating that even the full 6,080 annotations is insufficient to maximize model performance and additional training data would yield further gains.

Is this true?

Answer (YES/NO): NO